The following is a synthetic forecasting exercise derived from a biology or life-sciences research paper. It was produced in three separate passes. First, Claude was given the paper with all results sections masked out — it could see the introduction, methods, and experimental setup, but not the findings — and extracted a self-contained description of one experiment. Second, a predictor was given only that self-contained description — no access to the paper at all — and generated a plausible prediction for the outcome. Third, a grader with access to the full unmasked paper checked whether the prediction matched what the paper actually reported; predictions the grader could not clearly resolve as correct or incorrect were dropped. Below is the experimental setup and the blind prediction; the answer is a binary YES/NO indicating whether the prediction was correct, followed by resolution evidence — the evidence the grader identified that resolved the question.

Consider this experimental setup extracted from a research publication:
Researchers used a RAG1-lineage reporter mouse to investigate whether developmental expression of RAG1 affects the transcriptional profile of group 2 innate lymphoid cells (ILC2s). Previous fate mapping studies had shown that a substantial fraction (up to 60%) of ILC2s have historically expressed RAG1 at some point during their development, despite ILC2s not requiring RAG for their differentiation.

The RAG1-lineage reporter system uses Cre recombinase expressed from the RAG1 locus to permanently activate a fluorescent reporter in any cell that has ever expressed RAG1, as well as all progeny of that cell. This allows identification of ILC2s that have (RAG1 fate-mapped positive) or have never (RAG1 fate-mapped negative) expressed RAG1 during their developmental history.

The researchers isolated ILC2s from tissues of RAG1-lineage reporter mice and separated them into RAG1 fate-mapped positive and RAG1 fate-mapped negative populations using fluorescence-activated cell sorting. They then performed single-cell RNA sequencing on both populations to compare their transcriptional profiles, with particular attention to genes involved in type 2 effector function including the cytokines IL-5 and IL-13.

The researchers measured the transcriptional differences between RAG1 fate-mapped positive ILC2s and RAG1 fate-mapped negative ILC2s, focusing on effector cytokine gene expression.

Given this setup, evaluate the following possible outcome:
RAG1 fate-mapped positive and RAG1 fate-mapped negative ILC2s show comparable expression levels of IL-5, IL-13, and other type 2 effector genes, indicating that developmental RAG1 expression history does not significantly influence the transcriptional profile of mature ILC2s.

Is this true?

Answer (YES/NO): NO